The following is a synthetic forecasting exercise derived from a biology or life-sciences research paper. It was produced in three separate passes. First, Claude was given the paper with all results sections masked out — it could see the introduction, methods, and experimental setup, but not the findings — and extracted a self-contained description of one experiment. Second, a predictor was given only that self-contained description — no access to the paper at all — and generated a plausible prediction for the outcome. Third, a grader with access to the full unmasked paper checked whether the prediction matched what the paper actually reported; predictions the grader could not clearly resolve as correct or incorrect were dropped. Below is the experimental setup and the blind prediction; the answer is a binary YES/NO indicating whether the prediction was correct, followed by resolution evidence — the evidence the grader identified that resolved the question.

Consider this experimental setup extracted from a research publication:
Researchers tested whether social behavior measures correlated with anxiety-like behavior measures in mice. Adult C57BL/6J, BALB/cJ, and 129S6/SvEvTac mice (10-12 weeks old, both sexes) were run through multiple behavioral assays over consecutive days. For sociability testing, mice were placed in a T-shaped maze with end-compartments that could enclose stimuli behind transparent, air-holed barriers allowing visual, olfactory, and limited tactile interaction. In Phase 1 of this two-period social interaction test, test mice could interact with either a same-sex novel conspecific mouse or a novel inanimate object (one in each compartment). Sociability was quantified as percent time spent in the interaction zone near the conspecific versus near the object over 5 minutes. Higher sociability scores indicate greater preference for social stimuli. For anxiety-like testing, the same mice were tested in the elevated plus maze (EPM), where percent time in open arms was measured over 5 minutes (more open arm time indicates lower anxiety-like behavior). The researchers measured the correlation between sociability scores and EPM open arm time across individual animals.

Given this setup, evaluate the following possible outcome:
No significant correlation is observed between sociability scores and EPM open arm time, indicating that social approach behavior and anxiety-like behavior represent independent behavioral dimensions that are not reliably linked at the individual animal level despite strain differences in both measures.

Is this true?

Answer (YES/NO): NO